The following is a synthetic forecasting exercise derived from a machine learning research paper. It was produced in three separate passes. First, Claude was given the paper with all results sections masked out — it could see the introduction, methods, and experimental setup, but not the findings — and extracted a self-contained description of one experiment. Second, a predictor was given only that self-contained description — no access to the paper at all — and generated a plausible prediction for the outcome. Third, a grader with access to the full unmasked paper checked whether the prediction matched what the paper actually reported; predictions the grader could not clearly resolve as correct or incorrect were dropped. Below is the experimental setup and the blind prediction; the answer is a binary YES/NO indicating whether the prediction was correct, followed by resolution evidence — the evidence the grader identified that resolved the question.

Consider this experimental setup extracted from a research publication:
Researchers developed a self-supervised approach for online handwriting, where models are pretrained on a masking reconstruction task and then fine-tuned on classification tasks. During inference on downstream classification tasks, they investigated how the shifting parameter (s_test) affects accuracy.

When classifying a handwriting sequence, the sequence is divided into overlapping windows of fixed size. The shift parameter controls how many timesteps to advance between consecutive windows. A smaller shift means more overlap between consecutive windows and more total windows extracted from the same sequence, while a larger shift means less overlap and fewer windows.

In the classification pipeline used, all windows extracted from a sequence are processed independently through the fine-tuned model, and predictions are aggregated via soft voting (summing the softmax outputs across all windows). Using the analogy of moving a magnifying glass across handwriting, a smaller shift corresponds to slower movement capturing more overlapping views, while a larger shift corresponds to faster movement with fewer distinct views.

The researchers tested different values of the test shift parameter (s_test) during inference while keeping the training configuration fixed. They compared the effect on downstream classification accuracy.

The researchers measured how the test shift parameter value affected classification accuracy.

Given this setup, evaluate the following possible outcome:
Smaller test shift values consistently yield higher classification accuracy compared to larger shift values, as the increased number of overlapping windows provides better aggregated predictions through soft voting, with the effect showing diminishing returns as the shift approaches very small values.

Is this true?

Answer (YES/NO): NO